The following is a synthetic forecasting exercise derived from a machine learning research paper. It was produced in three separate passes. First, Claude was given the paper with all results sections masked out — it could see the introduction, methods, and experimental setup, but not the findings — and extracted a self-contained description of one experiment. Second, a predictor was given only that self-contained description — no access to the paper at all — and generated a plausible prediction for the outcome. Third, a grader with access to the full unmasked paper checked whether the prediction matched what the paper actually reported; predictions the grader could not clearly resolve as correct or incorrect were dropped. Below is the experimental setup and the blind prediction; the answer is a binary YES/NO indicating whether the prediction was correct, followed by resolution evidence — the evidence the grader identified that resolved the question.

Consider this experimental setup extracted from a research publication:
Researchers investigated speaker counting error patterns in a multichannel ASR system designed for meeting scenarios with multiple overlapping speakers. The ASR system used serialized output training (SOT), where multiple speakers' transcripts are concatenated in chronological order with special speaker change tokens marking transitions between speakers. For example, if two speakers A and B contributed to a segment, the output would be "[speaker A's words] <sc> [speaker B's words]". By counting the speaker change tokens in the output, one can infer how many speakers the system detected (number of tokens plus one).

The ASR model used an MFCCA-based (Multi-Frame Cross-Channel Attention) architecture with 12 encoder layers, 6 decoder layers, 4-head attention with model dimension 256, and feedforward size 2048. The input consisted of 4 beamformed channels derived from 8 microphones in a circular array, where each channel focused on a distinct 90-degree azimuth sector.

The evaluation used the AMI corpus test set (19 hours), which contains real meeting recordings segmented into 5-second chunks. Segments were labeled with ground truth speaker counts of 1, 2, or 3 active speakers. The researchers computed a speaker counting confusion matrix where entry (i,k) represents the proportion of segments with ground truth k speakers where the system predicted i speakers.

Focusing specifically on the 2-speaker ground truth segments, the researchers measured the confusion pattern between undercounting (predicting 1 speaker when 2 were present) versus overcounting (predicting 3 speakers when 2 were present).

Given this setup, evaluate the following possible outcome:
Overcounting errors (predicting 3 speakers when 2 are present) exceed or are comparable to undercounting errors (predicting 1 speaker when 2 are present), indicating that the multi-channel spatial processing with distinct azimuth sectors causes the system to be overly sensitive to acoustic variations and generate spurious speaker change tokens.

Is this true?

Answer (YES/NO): NO